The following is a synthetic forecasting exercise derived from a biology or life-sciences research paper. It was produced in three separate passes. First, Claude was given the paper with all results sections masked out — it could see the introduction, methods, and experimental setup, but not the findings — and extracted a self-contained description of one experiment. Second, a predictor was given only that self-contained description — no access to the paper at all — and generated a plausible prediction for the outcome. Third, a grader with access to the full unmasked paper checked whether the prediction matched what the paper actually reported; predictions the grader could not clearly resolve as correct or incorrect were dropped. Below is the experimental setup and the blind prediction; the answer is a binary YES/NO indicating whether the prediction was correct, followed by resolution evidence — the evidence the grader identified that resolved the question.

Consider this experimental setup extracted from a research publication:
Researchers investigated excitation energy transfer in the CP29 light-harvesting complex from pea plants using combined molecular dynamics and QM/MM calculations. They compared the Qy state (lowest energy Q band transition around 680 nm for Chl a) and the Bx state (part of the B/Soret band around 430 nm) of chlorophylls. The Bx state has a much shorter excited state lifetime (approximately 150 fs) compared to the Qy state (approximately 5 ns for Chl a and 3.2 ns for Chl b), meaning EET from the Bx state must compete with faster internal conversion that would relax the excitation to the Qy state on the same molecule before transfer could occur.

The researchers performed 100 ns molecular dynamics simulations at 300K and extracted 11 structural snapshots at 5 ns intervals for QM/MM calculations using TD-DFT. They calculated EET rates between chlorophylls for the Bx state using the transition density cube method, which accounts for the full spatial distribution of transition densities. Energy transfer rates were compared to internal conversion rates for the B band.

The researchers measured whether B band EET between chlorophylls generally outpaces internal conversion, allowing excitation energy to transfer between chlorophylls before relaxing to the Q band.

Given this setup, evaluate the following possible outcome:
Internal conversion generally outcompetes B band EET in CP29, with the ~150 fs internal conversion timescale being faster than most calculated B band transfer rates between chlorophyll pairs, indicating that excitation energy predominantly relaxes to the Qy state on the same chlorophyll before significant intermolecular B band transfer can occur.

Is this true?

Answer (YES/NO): NO